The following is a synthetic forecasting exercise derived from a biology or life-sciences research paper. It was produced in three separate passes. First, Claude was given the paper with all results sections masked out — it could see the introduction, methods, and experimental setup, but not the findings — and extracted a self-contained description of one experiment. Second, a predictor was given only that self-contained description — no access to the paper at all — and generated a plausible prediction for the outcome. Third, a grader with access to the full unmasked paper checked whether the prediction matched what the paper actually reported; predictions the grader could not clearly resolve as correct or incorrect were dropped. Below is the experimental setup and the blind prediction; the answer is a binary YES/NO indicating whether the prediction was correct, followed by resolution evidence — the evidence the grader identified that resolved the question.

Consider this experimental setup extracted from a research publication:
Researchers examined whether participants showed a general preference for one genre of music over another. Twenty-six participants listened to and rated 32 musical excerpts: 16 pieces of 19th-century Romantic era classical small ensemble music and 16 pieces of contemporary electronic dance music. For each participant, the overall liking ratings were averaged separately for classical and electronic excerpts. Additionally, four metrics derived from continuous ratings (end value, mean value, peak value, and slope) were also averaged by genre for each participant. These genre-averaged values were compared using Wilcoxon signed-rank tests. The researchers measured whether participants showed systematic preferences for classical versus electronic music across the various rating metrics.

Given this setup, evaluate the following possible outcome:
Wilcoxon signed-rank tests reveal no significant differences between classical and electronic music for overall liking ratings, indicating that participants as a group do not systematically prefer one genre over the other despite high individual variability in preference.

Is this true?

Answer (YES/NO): NO